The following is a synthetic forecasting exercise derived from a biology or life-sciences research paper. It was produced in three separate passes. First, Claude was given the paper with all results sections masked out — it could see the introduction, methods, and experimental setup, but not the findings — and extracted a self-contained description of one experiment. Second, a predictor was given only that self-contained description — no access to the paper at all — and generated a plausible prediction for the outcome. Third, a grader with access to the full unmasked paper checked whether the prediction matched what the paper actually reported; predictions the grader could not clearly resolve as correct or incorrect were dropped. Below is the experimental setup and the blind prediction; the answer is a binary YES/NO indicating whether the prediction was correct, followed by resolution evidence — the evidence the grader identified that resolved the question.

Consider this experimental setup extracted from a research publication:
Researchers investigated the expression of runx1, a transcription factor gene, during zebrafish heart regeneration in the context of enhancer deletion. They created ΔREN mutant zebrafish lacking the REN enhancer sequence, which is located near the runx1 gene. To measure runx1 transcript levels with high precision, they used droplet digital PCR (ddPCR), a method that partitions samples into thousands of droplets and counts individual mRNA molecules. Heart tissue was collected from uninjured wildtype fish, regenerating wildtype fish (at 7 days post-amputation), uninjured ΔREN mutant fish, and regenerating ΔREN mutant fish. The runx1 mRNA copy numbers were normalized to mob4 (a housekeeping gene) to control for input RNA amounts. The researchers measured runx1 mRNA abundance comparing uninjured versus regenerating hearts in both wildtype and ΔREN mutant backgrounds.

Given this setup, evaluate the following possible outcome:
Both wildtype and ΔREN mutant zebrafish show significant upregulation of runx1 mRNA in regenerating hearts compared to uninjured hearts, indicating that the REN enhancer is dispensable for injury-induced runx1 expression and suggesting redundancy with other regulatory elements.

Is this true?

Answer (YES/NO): NO